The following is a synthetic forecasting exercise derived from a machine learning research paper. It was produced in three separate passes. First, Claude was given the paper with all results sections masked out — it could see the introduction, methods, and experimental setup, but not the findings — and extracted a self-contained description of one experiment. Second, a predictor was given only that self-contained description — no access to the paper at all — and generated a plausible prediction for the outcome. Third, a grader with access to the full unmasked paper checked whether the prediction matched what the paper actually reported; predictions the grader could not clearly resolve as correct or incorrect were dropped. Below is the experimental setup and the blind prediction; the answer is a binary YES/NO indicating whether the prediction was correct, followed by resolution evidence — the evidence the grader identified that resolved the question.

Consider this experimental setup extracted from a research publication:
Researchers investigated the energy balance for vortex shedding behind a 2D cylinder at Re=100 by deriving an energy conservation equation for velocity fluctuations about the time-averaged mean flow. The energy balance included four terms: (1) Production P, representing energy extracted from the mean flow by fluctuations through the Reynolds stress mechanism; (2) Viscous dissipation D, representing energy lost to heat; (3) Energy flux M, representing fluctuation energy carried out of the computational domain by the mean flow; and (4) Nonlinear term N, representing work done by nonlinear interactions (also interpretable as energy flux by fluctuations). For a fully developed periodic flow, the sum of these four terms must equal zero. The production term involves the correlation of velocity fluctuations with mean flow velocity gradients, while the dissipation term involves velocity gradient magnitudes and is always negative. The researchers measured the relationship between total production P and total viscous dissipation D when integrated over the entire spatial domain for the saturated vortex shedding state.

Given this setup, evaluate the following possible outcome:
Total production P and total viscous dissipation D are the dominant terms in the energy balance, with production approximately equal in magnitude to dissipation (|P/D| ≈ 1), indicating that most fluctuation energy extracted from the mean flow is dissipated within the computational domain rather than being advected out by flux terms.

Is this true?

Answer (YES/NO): YES